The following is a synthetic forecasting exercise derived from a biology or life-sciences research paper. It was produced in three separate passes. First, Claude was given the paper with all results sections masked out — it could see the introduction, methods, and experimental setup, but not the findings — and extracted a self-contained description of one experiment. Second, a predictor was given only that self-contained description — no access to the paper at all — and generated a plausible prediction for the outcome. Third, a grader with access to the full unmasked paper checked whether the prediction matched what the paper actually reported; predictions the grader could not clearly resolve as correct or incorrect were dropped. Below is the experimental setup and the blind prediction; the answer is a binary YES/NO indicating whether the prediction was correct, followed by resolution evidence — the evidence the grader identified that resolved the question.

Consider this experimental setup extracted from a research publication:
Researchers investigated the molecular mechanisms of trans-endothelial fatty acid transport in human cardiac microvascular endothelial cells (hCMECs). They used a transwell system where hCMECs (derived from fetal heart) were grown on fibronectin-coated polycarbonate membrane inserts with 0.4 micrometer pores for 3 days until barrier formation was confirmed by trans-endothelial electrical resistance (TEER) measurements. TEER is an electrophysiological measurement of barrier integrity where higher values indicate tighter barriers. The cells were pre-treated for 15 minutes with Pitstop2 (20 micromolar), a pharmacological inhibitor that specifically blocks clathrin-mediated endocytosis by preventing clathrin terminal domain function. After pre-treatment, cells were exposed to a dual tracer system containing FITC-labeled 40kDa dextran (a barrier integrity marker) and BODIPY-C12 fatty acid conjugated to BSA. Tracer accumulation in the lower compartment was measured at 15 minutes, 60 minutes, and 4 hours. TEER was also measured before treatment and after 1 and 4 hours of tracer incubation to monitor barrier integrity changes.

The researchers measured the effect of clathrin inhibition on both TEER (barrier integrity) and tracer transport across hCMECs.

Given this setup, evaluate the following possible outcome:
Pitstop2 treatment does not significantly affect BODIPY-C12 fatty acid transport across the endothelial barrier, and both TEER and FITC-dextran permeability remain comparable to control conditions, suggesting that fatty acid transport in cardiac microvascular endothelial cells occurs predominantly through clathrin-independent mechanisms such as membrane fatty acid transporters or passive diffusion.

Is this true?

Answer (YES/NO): NO